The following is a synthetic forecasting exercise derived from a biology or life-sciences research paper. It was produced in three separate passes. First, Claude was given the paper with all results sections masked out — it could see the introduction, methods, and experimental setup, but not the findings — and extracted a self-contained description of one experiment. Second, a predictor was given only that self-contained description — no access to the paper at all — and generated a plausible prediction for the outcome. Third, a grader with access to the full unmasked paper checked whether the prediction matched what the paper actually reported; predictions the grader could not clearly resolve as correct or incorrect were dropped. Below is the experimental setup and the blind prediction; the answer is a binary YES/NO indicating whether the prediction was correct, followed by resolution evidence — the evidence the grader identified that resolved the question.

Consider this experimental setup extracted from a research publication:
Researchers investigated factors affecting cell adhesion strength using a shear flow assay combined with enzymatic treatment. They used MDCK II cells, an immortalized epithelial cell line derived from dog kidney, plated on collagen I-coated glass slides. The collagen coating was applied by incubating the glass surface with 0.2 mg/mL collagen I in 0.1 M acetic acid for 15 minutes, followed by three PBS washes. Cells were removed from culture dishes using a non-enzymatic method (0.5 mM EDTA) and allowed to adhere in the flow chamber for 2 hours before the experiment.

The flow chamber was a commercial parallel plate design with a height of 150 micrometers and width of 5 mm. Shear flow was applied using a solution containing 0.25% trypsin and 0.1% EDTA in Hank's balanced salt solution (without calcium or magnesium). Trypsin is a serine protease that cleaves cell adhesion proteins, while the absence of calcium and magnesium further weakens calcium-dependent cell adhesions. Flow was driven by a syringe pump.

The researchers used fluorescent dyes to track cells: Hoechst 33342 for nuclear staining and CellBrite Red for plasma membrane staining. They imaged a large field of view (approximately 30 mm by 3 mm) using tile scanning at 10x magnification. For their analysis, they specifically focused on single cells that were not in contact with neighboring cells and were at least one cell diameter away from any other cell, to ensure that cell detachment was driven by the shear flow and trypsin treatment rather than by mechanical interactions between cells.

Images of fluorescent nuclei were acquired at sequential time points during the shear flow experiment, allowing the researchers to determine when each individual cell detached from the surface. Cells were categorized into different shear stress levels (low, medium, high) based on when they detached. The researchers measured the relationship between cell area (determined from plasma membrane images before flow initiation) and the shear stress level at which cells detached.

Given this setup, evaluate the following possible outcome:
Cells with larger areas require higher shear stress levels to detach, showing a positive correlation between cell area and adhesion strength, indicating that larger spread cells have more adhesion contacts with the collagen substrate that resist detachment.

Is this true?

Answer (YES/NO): NO